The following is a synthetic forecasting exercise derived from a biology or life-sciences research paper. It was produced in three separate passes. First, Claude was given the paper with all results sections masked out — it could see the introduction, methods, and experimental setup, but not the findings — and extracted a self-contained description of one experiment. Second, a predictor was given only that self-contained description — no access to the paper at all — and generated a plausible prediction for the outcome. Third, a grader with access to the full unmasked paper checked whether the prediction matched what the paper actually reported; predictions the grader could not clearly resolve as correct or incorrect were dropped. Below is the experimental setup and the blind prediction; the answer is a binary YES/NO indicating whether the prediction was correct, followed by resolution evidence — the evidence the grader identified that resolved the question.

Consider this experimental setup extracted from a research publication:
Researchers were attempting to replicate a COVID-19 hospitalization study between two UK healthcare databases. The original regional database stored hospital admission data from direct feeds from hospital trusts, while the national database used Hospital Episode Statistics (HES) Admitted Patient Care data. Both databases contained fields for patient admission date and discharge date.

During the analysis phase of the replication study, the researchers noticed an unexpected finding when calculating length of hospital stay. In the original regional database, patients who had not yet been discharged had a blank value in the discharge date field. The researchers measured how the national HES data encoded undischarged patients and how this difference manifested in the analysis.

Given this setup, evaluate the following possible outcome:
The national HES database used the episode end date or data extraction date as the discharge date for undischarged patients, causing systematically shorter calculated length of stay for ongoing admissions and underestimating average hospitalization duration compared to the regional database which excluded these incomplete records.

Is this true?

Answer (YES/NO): NO